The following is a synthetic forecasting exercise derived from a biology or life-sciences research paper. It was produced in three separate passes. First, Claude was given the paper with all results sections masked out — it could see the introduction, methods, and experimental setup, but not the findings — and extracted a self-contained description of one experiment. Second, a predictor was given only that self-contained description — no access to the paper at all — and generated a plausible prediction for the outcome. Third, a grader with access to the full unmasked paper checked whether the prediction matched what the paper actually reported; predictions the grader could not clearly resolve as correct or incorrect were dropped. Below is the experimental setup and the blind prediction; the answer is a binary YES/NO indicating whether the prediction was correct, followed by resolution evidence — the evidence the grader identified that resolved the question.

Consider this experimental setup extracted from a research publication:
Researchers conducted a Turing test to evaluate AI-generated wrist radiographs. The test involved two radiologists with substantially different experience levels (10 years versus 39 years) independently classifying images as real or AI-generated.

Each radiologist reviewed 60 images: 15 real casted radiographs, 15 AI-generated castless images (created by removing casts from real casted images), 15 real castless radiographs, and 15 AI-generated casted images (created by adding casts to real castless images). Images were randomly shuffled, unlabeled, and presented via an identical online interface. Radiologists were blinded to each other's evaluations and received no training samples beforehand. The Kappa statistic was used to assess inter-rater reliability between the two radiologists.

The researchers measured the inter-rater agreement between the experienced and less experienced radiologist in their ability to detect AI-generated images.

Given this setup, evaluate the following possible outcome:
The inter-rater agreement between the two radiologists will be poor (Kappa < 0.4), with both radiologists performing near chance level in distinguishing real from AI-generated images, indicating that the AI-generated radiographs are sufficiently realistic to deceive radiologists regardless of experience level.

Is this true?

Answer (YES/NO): NO